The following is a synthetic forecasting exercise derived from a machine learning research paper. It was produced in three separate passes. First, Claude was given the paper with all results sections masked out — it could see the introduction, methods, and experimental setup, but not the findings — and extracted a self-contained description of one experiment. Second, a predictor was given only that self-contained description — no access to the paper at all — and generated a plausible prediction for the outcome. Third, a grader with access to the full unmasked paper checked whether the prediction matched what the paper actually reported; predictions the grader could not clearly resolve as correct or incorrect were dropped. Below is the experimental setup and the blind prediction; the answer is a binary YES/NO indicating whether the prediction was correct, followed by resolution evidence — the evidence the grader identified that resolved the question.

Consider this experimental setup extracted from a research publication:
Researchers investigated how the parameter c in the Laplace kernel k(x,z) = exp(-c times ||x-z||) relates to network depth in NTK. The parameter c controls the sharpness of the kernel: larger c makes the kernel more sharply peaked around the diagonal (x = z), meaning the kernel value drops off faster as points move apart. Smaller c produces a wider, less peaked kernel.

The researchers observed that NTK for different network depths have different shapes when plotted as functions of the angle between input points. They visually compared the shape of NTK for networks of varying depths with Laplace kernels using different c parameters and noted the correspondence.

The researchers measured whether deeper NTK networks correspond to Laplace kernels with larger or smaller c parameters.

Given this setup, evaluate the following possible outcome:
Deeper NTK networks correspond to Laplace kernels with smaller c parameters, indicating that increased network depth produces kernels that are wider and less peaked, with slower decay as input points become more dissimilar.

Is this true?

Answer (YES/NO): NO